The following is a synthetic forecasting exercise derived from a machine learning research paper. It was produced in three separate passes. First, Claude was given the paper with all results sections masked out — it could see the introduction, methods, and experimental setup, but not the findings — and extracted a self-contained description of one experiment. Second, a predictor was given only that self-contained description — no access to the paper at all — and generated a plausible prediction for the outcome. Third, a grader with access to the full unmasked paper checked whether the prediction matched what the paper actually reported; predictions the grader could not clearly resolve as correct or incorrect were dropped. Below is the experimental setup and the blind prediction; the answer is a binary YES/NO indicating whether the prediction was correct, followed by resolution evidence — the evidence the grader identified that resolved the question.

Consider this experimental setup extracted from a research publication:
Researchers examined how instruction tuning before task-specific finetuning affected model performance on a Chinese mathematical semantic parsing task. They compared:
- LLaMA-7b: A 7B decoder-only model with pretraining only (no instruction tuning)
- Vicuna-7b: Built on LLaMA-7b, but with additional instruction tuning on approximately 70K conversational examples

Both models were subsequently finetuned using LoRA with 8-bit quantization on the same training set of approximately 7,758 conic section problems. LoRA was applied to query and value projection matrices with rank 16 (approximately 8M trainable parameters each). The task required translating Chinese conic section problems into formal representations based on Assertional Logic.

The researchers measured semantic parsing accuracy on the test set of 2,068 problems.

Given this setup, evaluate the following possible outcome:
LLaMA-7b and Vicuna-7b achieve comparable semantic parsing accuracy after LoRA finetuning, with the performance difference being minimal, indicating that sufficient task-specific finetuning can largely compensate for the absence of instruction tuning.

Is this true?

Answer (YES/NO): NO